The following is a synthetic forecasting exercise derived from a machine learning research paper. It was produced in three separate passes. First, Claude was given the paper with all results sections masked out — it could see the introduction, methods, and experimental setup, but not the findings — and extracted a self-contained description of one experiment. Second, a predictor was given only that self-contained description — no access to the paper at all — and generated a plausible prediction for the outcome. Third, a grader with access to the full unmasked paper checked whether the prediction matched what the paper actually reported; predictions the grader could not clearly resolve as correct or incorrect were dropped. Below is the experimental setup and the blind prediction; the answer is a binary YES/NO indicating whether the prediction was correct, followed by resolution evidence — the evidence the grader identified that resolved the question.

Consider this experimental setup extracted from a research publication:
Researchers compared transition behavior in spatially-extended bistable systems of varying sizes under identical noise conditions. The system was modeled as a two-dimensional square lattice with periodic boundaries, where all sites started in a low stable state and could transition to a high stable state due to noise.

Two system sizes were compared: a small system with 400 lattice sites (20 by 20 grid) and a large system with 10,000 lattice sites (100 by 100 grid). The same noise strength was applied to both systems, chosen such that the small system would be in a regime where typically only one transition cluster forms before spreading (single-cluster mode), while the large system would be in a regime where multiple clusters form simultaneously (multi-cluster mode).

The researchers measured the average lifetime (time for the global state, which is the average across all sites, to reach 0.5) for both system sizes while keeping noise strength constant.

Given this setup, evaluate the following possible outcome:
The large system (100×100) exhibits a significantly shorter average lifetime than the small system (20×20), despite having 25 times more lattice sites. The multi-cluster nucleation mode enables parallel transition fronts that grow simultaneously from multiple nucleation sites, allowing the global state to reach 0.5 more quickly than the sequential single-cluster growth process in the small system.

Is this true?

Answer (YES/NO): YES